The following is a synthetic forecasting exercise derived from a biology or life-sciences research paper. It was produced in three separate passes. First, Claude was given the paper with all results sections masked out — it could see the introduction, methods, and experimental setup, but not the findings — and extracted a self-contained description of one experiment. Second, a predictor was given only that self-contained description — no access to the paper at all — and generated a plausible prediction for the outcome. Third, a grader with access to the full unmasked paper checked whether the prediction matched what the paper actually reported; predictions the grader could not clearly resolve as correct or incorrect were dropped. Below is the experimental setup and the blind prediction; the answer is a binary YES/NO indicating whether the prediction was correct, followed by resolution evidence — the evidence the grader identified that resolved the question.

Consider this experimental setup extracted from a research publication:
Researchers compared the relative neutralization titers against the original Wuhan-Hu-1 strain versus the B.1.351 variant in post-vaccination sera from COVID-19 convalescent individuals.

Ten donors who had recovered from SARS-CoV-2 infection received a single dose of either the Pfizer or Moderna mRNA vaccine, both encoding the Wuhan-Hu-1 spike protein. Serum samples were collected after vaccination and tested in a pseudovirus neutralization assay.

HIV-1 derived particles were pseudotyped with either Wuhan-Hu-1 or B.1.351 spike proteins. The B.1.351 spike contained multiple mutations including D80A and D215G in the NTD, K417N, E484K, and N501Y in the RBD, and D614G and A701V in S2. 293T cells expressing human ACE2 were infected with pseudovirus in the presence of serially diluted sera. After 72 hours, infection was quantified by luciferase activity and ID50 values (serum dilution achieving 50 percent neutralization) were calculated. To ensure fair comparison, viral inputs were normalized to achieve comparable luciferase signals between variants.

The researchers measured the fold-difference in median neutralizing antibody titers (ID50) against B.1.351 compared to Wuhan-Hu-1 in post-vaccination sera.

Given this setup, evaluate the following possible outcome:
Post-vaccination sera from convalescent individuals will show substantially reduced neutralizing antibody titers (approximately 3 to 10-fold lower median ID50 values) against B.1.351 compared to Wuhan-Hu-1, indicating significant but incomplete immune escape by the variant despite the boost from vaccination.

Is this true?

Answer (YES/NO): NO